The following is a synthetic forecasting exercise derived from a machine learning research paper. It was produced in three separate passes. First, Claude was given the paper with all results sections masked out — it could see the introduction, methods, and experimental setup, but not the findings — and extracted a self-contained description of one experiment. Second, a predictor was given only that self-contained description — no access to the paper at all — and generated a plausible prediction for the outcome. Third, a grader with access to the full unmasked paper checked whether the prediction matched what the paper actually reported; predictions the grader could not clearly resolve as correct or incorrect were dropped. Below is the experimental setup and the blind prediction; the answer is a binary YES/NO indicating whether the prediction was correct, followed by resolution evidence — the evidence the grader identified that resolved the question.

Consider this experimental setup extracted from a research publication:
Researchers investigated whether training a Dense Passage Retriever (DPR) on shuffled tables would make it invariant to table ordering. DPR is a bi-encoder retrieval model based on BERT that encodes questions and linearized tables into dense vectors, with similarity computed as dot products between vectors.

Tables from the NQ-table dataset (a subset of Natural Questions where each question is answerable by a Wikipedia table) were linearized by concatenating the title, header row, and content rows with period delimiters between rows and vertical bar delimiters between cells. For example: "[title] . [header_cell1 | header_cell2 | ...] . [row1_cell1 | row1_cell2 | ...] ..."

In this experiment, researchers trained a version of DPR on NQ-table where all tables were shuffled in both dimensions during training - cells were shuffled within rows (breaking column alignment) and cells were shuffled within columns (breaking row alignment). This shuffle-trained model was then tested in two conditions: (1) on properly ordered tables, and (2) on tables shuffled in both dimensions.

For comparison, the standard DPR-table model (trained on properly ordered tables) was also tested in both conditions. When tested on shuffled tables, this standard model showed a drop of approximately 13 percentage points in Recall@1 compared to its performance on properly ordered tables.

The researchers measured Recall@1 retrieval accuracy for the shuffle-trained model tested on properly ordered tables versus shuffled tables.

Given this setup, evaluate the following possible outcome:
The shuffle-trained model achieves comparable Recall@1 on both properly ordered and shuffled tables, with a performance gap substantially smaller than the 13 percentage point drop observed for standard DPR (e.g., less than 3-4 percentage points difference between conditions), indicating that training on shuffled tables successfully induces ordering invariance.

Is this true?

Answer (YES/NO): YES